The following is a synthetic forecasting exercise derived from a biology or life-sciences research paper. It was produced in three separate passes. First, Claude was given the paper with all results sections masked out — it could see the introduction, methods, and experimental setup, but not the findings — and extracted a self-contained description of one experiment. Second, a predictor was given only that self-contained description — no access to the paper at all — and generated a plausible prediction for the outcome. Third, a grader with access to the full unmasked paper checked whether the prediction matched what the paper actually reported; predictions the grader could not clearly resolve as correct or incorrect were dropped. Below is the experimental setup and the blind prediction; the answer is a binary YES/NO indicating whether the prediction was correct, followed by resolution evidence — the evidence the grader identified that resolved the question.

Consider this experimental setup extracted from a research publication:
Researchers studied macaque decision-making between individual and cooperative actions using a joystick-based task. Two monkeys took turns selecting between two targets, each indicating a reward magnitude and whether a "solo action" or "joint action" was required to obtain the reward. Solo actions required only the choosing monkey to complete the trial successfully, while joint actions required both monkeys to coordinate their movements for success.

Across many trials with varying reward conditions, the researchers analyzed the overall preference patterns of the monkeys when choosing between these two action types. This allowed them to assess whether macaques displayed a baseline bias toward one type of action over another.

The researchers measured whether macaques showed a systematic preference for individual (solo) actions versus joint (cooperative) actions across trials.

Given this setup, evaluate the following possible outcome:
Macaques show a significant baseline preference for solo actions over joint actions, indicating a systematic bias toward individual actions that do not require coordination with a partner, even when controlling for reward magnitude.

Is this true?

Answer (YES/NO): YES